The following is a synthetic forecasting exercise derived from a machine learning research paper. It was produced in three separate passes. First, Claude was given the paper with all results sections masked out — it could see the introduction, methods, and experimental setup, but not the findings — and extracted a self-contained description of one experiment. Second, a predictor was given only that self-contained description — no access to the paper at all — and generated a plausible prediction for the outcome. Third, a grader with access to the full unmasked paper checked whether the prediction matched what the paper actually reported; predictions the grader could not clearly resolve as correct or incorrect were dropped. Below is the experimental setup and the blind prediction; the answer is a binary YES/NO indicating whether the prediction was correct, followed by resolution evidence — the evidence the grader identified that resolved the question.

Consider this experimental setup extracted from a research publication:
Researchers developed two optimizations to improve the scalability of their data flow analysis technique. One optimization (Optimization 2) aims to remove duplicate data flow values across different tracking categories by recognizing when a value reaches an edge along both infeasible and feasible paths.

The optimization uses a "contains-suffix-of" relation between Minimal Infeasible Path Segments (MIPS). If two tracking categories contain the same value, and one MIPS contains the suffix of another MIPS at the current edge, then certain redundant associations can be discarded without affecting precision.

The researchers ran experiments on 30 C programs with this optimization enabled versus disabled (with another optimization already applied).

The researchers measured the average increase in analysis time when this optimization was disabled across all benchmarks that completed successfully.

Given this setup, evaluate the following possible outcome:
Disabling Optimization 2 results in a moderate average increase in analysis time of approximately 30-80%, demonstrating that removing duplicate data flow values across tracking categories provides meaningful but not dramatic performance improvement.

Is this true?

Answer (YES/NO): YES